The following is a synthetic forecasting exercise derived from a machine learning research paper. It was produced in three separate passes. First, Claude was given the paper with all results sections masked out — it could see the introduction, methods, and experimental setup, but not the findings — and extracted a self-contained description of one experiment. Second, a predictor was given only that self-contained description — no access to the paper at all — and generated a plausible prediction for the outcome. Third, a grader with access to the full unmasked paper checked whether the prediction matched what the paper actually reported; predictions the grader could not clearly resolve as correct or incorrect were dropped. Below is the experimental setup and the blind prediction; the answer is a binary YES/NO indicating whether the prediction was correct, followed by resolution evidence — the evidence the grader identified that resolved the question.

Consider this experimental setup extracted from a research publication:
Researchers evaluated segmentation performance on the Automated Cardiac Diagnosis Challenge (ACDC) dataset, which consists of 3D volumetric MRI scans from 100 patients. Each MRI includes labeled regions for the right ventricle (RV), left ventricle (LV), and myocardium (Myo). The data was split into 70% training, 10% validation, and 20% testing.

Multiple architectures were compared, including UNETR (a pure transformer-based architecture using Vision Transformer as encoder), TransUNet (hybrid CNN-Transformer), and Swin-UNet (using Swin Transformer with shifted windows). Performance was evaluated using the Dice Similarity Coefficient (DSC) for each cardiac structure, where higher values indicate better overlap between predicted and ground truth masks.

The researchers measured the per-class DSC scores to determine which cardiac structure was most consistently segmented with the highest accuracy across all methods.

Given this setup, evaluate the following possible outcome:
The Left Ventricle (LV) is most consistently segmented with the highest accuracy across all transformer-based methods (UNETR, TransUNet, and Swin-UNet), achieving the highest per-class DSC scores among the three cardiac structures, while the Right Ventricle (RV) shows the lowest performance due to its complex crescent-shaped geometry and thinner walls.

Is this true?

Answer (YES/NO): NO